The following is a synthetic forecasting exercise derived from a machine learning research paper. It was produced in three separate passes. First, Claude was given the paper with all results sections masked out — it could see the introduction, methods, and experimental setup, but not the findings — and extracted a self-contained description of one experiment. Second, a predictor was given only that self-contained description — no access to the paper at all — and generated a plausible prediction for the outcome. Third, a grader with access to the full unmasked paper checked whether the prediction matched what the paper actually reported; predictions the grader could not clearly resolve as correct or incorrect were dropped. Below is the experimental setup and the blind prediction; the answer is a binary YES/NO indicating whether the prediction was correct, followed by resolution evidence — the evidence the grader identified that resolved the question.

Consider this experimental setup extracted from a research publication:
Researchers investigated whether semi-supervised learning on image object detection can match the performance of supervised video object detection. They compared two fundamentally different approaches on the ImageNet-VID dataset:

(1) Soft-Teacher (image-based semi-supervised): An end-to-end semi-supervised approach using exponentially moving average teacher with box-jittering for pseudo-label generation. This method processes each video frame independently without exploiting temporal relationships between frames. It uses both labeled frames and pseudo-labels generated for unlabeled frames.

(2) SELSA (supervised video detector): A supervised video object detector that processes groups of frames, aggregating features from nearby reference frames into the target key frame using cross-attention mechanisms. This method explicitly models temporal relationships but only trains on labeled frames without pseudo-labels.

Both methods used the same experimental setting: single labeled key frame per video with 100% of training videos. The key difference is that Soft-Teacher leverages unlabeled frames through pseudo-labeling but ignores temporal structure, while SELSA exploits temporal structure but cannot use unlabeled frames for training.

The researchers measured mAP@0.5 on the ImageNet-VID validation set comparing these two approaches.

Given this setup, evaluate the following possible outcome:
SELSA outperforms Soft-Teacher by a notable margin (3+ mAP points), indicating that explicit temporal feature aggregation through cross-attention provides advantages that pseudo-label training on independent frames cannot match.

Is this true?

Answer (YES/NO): NO